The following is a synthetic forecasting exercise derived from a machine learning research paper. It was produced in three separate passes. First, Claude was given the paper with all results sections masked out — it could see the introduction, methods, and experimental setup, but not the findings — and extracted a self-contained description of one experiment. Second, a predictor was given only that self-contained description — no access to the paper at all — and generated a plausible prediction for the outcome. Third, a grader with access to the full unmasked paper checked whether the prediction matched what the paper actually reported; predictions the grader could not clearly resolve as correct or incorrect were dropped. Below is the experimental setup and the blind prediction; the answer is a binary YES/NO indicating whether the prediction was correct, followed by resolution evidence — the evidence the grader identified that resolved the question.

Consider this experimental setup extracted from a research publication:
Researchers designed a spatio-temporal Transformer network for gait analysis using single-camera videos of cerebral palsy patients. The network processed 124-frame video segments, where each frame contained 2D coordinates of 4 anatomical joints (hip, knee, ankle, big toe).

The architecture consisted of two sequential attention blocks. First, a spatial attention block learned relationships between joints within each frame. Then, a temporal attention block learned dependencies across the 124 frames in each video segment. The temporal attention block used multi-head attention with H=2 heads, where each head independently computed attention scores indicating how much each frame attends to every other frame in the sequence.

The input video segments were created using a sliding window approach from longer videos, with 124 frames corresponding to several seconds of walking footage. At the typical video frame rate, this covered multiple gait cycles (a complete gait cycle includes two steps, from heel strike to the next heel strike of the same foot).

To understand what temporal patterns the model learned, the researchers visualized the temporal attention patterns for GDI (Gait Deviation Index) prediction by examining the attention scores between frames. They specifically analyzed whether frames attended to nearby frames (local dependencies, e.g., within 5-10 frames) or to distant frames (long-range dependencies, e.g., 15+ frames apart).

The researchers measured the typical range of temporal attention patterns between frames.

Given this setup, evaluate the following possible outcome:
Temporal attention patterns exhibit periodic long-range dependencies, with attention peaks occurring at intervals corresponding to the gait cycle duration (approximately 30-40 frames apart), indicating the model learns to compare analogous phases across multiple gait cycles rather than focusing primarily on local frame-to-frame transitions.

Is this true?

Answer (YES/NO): NO